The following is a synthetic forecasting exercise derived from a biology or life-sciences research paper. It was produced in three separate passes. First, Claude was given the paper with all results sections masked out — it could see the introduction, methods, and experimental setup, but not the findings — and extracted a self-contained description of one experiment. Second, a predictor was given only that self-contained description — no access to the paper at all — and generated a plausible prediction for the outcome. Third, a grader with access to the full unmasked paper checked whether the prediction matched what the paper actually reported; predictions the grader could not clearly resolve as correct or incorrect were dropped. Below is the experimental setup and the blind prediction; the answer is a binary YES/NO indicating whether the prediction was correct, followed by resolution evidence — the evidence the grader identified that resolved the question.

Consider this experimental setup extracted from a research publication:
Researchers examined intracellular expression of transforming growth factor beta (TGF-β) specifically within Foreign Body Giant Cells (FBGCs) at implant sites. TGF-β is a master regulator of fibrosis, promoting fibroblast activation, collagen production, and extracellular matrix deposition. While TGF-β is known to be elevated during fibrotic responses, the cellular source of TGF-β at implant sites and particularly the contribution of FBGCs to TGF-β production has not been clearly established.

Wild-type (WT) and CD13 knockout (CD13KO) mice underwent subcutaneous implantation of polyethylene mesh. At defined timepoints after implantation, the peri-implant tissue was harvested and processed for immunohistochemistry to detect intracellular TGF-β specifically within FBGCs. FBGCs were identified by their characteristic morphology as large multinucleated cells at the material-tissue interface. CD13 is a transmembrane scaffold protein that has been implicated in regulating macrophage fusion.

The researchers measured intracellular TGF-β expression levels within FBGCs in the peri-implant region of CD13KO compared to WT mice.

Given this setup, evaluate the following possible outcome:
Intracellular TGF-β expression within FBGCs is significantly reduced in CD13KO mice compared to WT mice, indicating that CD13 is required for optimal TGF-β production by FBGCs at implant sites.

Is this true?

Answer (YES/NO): NO